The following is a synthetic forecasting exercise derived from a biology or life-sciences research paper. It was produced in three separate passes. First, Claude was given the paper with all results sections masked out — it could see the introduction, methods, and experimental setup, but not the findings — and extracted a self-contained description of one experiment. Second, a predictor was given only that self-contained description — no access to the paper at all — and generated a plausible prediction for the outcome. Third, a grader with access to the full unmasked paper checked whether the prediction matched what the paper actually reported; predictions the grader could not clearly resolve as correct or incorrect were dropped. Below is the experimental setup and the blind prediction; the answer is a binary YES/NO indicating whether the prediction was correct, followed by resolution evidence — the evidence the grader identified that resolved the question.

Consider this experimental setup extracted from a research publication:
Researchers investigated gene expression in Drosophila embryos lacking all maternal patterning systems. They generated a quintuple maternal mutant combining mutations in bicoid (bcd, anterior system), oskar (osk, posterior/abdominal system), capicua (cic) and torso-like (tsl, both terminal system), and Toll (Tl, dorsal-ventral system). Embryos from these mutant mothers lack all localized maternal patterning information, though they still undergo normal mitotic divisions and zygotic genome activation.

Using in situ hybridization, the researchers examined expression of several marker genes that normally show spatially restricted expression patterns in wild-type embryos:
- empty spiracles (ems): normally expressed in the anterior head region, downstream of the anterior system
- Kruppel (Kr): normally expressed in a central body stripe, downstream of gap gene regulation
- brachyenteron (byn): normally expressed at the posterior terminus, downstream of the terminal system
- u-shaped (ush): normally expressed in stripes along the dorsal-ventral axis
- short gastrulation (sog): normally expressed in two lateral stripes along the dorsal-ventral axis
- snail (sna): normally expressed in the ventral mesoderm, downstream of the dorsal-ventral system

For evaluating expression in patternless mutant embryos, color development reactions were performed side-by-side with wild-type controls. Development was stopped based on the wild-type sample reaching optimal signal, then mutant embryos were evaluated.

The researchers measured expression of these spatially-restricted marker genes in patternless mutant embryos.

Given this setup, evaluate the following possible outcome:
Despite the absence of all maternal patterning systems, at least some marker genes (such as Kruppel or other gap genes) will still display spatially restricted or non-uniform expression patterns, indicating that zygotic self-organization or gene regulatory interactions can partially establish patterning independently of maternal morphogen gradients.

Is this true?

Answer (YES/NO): NO